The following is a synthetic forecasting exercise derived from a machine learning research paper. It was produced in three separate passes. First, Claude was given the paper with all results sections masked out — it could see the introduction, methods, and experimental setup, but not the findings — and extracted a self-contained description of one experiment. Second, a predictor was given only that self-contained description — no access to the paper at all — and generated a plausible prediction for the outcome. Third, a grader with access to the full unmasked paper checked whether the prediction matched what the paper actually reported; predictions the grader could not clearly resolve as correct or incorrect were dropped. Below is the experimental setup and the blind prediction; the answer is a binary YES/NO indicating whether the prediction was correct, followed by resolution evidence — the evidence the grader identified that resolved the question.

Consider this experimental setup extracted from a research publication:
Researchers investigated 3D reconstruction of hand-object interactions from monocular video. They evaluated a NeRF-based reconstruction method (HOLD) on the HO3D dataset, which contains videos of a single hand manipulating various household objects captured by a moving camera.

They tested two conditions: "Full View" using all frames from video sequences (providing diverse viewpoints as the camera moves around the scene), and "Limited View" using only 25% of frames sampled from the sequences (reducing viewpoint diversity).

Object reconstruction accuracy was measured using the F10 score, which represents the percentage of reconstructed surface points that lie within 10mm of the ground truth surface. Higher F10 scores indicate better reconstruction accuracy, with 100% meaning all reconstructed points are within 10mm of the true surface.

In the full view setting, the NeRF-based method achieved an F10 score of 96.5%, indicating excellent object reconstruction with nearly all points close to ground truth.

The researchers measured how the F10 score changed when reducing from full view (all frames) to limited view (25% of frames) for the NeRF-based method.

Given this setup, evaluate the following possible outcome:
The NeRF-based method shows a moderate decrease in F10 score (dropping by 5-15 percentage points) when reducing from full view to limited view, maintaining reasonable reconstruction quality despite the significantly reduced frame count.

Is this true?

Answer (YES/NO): NO